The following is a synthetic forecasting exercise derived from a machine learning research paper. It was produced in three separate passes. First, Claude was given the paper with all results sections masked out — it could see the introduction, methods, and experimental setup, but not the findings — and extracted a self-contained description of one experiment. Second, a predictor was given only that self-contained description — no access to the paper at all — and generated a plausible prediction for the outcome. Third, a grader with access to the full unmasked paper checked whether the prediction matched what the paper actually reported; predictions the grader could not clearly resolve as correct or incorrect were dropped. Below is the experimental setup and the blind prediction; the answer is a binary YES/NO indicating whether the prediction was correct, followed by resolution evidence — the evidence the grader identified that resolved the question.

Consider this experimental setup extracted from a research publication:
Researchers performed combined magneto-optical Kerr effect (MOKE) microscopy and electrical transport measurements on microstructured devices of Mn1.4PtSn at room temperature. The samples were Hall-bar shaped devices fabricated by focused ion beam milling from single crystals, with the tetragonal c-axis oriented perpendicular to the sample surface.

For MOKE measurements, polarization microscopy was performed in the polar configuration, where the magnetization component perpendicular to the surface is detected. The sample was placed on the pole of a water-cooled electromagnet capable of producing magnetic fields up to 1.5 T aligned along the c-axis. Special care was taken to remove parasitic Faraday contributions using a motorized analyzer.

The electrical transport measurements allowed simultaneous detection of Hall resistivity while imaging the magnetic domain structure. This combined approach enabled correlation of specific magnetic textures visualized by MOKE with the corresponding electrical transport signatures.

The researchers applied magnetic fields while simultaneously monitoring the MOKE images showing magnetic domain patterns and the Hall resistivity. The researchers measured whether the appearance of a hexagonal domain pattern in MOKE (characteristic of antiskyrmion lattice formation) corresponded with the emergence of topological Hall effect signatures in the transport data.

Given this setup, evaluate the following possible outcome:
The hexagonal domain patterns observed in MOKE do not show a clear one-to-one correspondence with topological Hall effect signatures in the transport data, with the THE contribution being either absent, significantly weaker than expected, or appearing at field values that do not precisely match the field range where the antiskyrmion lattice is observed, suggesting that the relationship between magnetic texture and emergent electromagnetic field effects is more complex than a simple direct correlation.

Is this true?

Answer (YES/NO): NO